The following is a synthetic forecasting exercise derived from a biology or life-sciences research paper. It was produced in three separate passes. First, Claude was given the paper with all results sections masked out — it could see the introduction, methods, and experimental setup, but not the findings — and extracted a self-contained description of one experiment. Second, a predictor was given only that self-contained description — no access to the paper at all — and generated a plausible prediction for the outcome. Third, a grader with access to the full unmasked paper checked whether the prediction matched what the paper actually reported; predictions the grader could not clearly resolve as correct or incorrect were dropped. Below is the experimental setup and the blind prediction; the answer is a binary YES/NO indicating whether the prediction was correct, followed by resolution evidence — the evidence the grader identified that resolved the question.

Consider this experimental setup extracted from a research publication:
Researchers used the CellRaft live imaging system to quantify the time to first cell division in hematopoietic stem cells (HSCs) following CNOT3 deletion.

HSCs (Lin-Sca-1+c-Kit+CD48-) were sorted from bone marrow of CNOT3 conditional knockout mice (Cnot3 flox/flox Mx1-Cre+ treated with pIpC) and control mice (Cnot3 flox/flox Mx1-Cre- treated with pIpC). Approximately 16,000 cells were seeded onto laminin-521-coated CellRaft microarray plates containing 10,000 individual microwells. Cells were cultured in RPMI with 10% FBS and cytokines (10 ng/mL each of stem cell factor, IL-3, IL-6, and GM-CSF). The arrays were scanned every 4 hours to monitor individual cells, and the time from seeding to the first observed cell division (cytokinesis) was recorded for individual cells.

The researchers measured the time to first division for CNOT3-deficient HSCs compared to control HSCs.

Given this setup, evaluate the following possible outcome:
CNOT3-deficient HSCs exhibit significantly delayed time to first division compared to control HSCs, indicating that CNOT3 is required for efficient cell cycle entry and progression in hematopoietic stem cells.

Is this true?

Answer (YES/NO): NO